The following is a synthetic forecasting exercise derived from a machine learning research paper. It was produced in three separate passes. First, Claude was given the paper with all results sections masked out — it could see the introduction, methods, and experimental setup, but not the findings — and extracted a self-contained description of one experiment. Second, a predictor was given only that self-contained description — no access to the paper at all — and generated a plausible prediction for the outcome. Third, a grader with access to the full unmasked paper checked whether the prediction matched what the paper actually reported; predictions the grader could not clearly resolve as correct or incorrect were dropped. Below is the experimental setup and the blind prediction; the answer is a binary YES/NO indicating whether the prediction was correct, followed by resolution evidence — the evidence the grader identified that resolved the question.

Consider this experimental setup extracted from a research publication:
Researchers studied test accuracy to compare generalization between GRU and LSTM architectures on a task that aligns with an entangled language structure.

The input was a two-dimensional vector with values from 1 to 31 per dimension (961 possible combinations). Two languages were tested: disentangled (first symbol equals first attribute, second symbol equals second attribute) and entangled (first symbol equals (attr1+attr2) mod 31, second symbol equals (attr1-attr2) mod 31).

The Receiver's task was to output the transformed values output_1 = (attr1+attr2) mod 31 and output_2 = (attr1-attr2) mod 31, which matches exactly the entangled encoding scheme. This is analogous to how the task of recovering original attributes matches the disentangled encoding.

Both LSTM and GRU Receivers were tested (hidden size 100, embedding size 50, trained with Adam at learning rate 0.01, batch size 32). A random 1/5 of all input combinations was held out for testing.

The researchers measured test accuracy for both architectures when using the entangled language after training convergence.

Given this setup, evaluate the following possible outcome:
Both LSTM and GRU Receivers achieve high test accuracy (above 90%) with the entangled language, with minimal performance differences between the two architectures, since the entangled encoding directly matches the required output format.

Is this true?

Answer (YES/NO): YES